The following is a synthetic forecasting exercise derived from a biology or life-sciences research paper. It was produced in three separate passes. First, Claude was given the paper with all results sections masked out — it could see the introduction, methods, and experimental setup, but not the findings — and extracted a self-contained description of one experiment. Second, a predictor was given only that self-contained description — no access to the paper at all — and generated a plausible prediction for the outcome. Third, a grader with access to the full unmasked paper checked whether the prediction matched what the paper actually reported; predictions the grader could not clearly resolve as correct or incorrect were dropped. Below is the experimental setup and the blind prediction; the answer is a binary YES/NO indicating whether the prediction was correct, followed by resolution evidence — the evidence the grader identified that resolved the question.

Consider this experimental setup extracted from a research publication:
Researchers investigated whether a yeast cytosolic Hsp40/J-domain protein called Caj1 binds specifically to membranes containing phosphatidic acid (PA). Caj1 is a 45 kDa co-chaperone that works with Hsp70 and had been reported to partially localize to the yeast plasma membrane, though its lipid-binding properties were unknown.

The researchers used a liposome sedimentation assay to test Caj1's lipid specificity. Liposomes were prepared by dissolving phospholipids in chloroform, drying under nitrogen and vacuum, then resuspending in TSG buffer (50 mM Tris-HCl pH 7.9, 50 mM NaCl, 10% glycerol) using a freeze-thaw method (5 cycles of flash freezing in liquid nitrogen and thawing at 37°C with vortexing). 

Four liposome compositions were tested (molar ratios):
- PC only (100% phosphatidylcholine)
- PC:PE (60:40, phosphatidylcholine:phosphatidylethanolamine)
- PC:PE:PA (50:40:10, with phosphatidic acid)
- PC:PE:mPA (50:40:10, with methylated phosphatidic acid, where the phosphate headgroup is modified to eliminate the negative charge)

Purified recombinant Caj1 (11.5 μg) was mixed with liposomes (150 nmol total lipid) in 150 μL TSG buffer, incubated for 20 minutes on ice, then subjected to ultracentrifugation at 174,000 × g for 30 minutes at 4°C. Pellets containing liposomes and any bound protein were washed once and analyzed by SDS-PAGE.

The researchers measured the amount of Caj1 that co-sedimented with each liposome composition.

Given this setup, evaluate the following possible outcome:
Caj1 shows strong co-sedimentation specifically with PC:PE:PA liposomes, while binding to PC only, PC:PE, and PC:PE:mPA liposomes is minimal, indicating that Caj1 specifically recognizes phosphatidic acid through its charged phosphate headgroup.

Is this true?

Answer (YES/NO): YES